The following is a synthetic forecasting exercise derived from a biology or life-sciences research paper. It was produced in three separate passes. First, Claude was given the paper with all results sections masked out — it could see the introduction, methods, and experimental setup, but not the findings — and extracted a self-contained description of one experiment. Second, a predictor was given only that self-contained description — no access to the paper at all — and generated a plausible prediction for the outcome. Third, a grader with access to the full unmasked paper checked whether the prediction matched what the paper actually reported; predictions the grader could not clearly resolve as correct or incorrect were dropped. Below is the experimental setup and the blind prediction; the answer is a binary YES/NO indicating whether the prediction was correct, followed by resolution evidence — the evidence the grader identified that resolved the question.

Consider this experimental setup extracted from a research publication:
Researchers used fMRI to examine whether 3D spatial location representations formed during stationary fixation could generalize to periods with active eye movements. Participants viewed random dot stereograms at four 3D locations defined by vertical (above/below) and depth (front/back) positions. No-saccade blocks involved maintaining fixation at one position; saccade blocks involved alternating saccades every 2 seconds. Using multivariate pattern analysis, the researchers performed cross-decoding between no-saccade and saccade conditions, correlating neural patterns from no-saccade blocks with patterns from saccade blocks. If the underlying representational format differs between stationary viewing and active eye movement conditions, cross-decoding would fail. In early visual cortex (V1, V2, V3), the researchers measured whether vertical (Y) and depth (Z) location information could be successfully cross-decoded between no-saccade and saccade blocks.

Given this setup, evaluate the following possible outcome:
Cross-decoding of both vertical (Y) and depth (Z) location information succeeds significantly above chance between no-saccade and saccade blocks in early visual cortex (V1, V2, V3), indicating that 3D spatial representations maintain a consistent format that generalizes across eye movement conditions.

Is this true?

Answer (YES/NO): NO